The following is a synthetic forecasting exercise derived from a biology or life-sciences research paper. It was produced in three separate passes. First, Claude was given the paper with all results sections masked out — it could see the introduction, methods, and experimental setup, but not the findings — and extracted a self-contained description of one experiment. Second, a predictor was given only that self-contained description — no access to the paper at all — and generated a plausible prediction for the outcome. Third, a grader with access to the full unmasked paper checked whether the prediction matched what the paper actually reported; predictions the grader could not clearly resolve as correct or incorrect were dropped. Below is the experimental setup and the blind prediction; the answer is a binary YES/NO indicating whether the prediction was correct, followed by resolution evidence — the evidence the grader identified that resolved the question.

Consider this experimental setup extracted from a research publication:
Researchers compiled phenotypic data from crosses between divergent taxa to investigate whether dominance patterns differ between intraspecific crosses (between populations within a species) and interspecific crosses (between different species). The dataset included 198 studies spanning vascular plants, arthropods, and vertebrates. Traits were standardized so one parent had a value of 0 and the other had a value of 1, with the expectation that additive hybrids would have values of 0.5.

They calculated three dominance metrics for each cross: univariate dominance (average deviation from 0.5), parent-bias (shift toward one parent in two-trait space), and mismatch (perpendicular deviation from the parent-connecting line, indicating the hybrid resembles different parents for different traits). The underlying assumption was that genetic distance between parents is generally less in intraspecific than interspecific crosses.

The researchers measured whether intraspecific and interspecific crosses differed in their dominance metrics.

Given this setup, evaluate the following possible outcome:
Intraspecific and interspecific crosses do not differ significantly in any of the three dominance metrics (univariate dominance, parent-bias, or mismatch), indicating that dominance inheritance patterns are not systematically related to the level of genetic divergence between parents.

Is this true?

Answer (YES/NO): YES